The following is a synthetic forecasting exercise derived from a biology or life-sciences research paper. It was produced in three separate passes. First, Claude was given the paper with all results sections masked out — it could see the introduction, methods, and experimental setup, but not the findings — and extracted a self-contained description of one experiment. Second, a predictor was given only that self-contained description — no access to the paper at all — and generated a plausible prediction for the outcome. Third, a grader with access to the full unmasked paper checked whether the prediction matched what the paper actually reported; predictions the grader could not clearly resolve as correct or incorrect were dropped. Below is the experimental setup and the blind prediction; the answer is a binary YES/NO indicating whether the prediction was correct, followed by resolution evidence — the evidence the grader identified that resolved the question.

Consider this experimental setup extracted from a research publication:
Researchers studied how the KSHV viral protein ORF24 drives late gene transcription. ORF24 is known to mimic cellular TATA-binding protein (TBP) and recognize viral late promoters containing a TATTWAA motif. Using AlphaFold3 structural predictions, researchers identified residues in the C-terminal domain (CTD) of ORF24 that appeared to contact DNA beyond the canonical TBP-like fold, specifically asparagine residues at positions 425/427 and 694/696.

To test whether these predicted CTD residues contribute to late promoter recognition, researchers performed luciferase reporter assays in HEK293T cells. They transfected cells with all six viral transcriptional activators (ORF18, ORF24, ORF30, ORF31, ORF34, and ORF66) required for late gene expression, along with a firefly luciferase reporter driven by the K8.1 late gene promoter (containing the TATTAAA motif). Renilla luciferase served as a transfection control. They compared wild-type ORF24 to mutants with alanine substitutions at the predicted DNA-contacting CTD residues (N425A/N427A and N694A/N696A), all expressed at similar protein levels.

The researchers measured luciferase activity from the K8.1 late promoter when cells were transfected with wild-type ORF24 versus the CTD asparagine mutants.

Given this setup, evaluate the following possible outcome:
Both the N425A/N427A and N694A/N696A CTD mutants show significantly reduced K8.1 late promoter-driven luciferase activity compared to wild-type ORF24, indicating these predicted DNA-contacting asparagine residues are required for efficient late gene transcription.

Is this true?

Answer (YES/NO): YES